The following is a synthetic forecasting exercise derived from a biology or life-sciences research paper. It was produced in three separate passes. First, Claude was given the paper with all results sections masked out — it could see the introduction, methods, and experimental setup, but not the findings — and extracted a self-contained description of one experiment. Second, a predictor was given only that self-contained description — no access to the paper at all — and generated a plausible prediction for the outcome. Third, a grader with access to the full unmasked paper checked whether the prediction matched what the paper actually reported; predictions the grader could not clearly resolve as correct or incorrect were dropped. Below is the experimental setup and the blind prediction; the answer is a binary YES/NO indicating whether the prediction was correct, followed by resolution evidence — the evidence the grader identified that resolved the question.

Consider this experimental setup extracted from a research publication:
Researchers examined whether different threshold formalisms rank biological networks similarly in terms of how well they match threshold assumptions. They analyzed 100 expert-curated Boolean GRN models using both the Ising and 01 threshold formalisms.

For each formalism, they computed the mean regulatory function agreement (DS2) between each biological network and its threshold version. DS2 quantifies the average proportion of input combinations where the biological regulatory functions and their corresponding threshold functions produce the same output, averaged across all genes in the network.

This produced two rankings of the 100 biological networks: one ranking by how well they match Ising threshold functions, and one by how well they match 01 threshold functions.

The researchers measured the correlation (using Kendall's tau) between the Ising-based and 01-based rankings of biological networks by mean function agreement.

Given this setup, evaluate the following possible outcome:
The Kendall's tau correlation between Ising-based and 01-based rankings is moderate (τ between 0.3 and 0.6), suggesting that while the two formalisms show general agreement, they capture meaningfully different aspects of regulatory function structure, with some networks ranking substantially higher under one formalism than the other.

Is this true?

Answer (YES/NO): NO